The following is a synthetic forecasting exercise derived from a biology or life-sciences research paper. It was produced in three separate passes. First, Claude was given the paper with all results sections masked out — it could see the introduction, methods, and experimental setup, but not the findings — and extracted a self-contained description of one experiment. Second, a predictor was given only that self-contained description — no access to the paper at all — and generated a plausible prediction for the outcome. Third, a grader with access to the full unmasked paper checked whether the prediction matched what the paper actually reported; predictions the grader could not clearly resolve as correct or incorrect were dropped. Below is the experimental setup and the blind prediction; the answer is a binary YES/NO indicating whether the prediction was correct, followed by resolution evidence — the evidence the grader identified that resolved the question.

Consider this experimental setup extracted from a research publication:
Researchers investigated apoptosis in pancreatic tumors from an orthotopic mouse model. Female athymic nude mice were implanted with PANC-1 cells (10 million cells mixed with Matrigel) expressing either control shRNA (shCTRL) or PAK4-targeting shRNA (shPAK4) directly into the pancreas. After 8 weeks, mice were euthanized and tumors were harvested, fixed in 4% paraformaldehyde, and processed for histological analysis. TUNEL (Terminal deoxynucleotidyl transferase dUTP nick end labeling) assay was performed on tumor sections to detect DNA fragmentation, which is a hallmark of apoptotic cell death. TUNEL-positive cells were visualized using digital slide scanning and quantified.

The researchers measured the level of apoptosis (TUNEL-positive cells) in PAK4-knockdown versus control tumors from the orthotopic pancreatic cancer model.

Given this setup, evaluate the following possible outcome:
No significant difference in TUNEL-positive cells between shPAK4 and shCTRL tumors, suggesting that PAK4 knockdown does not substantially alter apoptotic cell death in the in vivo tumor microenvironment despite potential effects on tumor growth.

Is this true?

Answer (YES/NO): NO